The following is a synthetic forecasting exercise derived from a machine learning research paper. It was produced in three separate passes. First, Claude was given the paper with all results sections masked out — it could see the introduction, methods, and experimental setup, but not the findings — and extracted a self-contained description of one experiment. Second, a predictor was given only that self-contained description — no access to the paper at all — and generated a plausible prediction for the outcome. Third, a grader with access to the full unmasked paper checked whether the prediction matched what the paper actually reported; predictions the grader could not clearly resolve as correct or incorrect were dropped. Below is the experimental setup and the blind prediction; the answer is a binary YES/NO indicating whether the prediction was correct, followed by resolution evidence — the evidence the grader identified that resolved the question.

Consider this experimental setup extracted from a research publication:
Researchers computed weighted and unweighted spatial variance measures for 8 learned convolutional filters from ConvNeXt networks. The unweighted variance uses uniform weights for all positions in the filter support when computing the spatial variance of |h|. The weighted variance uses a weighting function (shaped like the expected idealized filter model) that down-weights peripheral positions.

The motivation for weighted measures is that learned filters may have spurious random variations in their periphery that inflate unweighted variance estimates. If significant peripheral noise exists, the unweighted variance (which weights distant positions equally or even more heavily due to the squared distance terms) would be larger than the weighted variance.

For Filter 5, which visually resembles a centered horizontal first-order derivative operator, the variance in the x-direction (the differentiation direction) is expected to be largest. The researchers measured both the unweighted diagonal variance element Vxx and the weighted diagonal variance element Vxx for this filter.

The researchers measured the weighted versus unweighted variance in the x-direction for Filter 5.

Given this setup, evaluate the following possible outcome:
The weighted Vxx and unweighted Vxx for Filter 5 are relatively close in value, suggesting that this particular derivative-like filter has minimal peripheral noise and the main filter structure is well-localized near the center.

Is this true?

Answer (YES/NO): NO